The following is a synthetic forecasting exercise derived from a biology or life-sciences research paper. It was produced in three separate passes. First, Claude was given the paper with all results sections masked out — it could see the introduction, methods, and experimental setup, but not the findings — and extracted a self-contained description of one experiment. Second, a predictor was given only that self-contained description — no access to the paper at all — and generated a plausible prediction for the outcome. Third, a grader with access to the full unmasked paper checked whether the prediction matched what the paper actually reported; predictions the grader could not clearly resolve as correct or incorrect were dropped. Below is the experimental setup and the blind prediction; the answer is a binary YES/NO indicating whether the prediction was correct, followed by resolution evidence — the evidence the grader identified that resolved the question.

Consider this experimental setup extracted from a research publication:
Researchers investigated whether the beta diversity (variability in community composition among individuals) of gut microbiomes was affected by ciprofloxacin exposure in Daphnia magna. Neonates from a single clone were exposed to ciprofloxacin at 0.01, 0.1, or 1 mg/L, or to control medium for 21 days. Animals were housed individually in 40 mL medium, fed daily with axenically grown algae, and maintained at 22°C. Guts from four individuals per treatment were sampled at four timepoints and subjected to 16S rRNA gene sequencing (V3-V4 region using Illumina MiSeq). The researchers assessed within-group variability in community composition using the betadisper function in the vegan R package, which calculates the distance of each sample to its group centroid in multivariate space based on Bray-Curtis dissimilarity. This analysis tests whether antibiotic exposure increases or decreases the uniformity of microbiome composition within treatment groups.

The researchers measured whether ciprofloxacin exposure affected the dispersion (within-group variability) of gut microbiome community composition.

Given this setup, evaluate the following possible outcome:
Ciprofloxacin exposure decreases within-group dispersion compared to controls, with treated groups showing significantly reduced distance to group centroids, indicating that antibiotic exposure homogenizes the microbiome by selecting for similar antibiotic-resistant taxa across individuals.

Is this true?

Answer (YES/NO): NO